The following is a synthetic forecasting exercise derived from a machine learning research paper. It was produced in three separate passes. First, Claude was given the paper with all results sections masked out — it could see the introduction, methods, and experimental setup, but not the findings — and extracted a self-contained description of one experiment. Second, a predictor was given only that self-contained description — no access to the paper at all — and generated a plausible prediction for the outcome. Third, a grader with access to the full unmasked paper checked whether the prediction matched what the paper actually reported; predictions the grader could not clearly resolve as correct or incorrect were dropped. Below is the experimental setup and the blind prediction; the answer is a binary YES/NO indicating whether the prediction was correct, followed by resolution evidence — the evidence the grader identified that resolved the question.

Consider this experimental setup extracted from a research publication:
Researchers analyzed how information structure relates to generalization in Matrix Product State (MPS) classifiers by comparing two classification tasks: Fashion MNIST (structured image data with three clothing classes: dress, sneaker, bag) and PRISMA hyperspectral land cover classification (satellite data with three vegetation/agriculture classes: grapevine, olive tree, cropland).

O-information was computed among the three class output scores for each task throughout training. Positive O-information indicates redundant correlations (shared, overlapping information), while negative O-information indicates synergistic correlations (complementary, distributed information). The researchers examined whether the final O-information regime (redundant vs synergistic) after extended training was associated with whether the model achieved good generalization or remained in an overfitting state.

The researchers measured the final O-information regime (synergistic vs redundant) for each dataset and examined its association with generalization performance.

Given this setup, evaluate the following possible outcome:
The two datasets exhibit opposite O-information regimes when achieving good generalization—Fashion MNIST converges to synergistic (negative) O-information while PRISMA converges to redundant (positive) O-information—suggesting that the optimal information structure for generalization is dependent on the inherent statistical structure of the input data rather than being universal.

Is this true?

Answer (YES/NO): NO